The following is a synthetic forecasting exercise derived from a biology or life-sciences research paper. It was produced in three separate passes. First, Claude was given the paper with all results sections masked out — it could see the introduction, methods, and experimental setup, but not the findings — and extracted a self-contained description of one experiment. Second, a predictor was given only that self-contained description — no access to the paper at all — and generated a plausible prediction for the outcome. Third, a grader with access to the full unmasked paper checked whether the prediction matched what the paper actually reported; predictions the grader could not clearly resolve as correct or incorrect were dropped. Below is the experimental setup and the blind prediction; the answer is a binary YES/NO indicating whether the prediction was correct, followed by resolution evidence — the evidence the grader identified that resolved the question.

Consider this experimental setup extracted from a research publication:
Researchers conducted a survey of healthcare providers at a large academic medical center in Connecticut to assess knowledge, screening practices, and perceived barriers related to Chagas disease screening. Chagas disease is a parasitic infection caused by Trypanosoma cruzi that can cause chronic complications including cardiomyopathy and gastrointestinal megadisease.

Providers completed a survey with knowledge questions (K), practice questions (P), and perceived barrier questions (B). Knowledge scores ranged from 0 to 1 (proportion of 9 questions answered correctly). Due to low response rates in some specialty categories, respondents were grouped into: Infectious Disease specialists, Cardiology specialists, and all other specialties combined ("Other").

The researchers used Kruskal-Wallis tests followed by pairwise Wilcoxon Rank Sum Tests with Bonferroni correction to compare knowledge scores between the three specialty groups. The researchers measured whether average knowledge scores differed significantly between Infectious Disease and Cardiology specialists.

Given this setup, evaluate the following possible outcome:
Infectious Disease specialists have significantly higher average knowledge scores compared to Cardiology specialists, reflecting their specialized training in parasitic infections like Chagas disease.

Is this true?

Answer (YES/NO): YES